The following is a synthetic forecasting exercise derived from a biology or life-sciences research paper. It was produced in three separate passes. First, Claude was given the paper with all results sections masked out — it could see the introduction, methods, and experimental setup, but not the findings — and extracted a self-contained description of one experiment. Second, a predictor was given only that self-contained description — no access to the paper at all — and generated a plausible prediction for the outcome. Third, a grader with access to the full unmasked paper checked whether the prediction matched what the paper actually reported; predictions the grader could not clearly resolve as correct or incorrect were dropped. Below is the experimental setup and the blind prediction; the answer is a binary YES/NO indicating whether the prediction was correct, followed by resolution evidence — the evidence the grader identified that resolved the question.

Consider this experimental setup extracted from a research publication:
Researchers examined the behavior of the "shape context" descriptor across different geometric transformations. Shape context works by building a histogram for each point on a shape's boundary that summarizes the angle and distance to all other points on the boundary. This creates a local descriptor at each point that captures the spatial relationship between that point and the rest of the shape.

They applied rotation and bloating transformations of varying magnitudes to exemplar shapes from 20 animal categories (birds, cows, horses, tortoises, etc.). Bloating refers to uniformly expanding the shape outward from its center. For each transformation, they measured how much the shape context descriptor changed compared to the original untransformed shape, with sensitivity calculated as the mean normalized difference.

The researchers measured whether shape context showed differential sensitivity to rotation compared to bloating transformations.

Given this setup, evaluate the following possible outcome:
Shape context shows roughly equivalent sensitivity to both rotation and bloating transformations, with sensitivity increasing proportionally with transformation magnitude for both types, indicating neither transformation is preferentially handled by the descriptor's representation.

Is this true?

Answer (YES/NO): NO